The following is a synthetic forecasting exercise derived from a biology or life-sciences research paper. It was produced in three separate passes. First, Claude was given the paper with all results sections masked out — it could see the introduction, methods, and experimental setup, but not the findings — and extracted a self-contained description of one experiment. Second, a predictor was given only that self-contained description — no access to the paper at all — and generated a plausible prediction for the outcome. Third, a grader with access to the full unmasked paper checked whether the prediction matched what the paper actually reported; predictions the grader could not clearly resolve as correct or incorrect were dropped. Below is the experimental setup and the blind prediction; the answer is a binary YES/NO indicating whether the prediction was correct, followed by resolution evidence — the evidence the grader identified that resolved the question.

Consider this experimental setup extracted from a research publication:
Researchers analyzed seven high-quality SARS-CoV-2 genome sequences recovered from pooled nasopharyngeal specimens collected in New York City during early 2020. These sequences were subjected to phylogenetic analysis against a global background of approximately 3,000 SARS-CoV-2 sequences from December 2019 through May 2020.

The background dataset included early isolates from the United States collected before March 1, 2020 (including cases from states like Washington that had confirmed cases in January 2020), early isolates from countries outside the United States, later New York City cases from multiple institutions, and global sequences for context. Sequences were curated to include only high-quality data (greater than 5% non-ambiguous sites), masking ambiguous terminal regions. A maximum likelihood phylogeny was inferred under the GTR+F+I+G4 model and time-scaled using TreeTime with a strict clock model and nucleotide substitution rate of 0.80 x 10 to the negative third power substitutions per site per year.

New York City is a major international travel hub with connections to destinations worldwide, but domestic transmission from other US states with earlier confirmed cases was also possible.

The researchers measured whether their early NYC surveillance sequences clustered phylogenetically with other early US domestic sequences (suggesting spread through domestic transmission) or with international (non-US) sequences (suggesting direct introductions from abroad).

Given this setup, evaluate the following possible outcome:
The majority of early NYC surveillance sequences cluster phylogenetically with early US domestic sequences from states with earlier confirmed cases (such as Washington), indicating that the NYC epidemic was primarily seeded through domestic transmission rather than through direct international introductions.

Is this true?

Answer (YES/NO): NO